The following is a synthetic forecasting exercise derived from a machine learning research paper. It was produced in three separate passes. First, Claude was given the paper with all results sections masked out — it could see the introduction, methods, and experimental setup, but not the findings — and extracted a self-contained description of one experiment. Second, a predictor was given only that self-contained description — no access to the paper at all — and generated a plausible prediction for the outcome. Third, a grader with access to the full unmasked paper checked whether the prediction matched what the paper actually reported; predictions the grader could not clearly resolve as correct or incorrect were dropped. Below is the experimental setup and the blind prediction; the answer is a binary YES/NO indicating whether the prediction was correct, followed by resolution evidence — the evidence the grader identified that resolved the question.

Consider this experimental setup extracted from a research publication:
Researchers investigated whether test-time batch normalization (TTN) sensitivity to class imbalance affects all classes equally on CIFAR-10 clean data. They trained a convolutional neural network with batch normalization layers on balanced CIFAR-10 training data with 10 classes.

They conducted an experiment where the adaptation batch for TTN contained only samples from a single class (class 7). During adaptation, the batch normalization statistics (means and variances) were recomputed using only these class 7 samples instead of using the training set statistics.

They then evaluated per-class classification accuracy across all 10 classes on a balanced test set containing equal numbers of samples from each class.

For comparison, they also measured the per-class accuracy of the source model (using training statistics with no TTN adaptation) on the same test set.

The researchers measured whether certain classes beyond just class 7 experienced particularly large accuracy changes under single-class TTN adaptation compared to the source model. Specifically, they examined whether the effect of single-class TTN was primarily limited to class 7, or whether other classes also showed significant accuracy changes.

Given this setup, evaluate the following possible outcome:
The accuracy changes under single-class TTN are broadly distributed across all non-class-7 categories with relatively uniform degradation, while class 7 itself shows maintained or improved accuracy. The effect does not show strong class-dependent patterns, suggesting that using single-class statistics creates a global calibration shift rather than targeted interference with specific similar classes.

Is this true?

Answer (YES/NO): NO